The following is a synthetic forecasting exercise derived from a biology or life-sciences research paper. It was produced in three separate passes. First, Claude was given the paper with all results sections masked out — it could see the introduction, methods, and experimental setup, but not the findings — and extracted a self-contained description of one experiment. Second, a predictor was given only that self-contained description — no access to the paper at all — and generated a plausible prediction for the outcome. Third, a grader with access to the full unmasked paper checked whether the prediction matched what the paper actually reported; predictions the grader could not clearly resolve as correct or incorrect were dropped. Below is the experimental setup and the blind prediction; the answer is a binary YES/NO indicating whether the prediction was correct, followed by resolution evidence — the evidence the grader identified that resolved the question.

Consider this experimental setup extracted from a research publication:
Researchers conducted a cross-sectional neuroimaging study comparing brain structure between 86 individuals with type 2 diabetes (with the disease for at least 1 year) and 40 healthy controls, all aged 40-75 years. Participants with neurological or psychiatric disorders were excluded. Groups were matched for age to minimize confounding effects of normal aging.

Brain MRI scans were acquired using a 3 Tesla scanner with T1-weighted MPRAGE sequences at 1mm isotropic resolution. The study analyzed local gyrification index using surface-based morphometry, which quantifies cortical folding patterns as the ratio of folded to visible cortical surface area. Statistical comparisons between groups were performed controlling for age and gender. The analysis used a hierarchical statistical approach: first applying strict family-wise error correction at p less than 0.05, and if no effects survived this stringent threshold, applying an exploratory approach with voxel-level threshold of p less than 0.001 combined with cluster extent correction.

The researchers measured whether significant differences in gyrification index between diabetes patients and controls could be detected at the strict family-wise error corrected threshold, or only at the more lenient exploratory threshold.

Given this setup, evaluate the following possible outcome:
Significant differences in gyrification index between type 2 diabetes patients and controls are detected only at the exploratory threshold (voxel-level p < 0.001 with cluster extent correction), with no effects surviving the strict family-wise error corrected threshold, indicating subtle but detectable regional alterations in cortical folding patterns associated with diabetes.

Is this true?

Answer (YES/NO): YES